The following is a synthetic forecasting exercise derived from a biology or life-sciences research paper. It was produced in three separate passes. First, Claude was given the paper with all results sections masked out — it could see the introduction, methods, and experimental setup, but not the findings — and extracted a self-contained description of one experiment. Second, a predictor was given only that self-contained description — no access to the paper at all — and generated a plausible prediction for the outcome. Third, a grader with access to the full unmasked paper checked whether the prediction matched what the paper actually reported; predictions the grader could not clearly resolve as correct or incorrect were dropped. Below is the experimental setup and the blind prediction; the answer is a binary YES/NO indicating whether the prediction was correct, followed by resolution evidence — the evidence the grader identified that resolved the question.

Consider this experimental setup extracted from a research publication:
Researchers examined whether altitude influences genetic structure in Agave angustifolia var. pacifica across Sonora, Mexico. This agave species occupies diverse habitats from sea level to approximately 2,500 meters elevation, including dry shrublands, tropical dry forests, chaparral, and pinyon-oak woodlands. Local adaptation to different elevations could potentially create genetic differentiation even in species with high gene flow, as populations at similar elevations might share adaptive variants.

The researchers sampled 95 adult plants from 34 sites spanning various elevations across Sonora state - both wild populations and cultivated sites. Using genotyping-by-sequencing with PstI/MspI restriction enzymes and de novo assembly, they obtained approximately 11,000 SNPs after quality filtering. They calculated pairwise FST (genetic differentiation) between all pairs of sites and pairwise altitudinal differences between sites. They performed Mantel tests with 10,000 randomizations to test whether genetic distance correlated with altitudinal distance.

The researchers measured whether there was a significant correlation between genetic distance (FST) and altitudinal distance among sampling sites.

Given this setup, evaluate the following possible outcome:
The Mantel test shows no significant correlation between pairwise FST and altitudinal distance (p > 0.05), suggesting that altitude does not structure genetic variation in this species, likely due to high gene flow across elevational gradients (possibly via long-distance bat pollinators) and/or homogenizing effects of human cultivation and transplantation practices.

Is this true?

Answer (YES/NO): NO